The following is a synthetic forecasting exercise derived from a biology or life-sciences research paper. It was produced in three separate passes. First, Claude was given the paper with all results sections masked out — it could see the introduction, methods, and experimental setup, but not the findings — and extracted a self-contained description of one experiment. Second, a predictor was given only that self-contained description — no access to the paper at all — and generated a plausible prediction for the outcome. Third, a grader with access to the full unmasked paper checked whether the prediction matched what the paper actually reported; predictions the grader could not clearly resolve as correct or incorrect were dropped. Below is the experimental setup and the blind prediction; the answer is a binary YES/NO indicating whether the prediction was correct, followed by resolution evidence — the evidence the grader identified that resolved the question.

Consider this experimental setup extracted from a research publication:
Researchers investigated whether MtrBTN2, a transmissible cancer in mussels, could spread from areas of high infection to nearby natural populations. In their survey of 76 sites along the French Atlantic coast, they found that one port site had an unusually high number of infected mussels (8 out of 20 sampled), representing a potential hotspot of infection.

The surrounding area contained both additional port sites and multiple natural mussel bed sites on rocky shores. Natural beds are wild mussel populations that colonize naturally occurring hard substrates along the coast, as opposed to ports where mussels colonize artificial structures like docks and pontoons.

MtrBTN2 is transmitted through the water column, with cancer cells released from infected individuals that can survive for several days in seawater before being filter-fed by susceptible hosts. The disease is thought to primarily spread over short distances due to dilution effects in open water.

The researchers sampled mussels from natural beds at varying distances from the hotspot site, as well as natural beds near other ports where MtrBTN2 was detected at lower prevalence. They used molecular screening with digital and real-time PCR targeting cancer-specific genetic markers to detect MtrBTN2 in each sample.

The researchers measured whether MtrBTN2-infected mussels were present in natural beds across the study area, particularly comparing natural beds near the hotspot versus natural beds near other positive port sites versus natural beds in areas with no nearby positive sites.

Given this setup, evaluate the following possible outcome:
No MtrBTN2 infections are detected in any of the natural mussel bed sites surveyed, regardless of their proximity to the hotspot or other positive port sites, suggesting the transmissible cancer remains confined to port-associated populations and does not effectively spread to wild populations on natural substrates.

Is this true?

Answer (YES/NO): NO